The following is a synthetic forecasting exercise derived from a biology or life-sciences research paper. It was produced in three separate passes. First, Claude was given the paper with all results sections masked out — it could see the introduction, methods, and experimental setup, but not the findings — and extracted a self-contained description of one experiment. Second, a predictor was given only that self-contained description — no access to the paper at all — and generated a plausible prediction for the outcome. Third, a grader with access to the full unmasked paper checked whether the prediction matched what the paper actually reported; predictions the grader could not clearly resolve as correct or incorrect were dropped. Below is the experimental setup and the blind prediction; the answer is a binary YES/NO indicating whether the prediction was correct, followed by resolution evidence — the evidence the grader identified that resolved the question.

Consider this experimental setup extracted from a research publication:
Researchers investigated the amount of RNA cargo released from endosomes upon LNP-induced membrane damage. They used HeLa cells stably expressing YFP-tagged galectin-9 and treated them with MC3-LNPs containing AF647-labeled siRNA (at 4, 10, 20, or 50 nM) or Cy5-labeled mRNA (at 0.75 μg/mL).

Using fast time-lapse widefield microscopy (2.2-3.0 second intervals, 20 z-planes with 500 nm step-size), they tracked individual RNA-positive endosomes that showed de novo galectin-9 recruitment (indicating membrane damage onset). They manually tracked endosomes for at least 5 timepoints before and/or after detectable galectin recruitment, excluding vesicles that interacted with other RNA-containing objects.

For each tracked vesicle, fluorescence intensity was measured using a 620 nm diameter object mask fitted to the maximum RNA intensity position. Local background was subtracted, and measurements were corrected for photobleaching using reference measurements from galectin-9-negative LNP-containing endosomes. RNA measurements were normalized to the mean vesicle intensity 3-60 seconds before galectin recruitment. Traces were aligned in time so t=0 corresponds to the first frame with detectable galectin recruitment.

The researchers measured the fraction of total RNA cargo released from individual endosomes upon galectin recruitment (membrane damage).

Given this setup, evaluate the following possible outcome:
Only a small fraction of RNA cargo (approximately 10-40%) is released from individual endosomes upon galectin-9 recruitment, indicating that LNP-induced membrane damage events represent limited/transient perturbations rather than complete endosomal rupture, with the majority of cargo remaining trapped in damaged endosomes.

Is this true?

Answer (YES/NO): YES